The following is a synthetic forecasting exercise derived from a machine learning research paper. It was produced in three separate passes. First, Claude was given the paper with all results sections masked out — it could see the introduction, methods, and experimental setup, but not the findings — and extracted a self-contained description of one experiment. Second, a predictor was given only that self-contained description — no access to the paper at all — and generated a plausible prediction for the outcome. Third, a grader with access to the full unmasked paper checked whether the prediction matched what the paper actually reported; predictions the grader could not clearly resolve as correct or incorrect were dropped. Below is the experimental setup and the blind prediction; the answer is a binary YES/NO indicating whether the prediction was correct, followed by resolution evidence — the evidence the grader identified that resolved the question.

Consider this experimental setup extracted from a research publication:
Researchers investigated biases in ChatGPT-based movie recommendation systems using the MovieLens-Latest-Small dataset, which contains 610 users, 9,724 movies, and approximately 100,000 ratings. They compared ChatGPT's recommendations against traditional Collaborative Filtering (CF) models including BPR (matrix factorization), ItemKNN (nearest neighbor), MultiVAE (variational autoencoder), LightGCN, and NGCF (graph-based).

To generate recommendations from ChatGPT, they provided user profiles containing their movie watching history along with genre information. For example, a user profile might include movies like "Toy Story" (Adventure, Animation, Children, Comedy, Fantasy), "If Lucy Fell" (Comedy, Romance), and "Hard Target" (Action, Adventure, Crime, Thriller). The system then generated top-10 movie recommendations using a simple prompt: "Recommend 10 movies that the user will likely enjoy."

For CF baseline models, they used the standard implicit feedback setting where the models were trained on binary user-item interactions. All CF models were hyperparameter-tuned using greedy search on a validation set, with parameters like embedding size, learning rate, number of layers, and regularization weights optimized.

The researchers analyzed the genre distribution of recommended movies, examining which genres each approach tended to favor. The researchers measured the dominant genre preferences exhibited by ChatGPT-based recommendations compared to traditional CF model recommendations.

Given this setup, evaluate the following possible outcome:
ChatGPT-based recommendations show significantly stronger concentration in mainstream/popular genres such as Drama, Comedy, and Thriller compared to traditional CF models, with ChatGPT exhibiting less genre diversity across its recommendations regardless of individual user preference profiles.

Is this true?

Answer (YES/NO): NO